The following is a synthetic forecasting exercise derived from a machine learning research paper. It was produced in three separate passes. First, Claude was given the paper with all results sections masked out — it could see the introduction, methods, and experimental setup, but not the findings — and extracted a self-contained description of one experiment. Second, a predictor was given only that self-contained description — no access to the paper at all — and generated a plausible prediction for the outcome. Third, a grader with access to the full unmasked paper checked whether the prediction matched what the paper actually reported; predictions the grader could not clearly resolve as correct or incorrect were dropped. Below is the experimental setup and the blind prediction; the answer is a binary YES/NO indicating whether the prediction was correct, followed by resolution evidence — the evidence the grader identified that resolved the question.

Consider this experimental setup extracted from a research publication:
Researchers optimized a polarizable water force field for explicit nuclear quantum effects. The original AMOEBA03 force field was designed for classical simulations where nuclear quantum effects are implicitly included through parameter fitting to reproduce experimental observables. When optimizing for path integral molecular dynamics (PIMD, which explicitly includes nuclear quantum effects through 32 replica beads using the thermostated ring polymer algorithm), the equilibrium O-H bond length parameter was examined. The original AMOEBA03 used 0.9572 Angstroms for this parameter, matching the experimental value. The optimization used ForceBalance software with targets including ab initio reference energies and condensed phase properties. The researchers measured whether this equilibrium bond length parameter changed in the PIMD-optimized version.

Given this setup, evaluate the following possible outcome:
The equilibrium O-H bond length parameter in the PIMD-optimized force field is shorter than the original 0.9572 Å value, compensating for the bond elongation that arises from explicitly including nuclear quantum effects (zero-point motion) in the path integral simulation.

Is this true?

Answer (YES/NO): NO